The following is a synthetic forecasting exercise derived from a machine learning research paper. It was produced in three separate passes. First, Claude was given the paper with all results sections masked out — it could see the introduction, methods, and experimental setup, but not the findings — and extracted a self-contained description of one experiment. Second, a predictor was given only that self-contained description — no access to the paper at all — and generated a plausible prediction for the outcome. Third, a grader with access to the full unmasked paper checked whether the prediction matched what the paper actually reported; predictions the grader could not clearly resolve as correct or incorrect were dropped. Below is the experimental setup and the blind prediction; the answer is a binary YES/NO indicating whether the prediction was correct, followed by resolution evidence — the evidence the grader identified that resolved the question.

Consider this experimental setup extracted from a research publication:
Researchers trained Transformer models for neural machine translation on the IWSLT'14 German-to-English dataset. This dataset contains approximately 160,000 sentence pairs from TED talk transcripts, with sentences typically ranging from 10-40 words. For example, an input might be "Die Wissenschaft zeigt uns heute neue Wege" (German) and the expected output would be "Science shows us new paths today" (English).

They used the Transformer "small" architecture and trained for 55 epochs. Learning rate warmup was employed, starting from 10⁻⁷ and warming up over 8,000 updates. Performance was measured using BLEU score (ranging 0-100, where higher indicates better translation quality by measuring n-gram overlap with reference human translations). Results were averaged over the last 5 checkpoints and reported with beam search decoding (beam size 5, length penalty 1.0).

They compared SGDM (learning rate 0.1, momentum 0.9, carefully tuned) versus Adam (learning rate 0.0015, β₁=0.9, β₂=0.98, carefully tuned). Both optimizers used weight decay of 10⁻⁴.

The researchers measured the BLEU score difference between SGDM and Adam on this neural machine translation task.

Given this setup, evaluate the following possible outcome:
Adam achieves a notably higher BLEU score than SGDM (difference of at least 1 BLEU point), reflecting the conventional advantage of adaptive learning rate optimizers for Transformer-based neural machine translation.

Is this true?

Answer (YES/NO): YES